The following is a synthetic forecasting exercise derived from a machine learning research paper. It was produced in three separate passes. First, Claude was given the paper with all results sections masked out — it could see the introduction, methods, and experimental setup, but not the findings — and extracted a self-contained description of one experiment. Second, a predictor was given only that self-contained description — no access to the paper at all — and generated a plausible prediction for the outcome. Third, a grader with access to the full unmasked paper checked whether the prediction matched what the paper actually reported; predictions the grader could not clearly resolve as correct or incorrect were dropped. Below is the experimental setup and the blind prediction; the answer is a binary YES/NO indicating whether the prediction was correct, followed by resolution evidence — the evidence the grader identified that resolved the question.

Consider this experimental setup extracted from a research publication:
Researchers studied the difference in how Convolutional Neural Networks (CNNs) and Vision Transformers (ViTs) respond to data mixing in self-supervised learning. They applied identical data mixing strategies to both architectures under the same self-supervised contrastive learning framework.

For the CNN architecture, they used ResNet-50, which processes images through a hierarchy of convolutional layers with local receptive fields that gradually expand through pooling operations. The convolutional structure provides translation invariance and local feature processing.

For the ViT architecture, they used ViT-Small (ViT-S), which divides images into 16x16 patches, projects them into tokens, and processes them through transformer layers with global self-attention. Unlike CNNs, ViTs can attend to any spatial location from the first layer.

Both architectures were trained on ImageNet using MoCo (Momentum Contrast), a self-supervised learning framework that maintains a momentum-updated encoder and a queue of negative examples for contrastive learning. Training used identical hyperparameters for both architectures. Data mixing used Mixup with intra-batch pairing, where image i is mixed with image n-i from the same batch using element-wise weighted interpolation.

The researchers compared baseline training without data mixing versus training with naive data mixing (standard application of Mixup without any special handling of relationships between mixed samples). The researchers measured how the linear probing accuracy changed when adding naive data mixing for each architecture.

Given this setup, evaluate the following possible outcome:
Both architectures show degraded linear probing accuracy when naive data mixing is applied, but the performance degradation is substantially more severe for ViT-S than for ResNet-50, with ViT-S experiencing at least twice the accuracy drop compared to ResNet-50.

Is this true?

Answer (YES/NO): NO